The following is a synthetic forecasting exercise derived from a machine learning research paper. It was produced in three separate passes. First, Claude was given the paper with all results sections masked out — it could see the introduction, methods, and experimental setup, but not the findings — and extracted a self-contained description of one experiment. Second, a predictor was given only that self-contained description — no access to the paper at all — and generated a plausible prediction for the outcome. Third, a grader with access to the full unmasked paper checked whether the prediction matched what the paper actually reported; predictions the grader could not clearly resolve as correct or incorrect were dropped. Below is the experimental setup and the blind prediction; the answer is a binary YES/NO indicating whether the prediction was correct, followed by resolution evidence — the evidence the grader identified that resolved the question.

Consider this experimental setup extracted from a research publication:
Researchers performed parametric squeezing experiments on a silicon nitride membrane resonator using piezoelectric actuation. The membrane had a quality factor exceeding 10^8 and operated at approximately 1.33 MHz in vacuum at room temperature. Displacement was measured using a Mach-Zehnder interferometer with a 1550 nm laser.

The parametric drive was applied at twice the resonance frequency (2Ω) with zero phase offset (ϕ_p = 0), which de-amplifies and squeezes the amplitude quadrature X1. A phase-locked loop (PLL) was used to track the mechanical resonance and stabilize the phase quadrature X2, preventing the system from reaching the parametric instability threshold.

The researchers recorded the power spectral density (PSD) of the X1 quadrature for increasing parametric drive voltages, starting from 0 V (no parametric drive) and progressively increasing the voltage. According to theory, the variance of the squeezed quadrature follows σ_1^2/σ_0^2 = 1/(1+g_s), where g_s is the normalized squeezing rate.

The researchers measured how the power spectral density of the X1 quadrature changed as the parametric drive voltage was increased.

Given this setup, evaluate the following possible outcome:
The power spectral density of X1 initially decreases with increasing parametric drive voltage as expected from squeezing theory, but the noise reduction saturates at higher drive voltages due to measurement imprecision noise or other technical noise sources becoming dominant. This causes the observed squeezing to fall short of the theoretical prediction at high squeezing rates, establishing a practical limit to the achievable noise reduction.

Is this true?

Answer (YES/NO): NO